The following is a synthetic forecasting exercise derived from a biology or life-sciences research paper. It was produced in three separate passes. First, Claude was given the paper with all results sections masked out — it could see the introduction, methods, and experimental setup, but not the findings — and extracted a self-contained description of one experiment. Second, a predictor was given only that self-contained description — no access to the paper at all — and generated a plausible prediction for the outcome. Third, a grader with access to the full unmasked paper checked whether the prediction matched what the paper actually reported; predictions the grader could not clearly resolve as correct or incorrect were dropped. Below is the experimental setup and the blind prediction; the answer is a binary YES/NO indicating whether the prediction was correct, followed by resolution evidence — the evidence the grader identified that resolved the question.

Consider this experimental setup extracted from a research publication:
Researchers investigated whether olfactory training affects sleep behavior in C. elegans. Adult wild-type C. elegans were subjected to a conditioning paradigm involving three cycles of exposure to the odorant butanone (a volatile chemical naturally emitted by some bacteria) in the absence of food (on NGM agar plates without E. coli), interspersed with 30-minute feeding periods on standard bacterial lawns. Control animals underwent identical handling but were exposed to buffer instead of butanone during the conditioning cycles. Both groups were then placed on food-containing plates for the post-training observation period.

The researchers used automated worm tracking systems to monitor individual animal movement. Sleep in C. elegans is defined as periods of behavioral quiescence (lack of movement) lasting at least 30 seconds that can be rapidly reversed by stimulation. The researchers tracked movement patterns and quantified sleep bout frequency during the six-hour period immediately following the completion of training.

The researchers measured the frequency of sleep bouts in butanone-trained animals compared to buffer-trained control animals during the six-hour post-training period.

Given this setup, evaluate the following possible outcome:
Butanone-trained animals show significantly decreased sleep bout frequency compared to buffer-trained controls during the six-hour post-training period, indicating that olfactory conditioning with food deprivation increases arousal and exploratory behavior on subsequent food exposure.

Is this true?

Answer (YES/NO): NO